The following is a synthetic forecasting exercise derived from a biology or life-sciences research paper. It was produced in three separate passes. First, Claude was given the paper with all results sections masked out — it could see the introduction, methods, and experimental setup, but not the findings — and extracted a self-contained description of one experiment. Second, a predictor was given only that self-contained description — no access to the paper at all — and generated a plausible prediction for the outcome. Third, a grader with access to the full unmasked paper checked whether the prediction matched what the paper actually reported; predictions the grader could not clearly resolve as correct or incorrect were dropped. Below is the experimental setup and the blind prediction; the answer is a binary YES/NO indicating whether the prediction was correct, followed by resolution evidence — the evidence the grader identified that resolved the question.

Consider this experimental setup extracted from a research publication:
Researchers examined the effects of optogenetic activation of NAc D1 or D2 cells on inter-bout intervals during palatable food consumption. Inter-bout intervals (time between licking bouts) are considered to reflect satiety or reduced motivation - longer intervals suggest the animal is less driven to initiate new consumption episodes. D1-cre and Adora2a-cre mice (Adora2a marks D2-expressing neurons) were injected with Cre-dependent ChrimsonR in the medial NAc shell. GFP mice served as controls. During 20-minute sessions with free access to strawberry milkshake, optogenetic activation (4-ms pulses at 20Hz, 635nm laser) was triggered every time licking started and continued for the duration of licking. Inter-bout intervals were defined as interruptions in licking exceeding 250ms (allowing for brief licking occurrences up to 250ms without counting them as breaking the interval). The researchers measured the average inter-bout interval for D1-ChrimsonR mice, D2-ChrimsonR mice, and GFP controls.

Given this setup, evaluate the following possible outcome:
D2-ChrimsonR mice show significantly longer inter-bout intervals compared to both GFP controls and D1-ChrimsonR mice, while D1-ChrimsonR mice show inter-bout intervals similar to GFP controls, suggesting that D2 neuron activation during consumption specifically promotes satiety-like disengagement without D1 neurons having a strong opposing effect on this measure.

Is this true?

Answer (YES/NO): NO